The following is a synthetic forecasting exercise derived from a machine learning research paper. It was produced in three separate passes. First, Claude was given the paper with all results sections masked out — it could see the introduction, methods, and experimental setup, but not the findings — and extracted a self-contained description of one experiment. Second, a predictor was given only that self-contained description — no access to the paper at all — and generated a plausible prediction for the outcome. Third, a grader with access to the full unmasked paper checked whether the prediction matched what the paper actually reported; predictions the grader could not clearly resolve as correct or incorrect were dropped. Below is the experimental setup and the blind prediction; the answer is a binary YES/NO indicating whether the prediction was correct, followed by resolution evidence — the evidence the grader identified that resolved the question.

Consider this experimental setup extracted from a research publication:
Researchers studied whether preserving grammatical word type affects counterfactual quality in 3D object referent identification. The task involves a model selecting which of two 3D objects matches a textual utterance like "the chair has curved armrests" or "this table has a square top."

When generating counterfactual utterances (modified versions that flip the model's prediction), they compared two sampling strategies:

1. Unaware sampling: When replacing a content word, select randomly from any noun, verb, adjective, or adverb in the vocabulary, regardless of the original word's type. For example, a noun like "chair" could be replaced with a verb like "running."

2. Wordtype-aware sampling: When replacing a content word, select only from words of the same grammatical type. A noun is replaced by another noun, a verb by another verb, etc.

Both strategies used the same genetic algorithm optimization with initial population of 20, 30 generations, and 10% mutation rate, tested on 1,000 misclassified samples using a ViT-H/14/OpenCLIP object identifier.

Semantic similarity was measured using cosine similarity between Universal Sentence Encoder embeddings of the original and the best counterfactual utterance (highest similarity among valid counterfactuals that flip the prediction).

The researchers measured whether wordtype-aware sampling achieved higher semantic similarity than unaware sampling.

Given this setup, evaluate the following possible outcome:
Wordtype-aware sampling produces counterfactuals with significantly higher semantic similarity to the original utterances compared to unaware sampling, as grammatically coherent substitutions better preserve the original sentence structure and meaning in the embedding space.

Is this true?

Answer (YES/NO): NO